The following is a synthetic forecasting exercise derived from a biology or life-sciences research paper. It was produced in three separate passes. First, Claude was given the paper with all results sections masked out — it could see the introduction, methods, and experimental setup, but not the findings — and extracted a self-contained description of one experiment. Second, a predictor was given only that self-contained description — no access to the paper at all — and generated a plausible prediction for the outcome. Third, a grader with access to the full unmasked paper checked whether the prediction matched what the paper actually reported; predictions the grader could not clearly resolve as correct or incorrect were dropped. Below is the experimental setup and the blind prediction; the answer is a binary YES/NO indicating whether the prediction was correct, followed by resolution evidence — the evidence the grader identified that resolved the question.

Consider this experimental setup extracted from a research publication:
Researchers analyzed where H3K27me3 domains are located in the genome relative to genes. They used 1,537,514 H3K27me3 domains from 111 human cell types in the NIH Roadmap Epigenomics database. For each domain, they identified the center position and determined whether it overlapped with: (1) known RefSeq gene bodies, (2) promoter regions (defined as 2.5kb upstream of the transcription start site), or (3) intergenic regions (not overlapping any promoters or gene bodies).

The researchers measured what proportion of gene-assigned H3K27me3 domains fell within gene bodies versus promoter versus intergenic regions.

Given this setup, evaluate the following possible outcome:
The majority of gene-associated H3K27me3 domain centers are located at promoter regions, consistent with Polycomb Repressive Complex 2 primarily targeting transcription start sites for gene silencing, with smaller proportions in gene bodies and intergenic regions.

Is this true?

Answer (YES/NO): NO